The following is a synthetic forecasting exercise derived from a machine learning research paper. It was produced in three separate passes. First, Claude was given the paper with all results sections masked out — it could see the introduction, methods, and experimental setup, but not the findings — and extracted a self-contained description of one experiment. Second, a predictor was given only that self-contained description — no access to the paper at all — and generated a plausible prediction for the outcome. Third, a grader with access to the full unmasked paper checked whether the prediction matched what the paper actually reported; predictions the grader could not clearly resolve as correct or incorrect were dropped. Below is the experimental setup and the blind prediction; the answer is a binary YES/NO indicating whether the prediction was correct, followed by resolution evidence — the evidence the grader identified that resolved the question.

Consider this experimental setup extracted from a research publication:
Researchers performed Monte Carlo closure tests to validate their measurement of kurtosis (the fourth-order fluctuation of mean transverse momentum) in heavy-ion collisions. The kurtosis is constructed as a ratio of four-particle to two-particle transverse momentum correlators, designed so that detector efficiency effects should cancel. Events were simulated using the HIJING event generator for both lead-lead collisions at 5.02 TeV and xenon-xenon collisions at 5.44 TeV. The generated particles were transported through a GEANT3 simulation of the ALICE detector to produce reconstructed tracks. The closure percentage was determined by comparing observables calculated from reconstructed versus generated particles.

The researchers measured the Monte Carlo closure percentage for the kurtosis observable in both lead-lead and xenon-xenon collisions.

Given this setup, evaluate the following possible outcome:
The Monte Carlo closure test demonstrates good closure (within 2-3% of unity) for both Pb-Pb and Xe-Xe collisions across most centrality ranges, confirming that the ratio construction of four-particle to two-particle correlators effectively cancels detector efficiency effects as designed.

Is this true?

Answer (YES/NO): YES